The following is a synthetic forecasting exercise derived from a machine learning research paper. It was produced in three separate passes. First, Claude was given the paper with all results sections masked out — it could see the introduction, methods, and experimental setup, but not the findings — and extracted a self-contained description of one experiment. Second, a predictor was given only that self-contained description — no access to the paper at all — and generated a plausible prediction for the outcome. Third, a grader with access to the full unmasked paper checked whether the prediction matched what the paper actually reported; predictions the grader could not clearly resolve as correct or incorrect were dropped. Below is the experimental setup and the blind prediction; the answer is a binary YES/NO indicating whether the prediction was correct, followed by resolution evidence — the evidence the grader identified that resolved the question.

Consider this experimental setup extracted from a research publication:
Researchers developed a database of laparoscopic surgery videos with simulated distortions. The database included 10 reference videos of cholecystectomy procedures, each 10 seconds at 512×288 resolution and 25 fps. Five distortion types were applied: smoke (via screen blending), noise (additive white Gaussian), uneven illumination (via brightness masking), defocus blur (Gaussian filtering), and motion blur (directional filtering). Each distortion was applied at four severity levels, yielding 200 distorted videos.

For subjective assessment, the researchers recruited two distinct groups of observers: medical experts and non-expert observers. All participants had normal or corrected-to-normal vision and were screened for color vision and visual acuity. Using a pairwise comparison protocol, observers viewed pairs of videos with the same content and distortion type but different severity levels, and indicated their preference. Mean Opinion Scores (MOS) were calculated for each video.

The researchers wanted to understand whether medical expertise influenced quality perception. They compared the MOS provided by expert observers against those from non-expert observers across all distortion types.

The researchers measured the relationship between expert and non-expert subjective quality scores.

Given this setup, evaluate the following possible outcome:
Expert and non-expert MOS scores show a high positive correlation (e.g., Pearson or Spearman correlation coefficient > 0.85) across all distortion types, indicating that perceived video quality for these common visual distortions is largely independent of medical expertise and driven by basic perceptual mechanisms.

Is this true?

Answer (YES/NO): NO